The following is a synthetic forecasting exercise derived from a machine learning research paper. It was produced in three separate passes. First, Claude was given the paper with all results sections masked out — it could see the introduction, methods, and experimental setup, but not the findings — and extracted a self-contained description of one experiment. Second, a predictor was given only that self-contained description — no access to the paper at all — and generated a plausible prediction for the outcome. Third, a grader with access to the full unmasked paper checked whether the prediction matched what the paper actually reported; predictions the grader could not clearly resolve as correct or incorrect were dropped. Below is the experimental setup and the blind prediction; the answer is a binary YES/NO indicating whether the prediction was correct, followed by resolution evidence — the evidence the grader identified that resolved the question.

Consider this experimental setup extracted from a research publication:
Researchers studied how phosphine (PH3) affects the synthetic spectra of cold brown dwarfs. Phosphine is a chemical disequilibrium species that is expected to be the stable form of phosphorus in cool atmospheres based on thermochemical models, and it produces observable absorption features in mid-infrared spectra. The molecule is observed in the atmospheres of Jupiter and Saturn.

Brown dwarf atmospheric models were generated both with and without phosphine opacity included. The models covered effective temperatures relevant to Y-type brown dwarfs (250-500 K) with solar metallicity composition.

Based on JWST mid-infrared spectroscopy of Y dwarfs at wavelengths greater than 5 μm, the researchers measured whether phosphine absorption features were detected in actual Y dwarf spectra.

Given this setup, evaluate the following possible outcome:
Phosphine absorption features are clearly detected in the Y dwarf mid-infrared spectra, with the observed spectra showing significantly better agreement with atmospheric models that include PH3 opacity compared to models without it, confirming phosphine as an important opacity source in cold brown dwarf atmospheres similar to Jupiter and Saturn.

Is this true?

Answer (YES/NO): NO